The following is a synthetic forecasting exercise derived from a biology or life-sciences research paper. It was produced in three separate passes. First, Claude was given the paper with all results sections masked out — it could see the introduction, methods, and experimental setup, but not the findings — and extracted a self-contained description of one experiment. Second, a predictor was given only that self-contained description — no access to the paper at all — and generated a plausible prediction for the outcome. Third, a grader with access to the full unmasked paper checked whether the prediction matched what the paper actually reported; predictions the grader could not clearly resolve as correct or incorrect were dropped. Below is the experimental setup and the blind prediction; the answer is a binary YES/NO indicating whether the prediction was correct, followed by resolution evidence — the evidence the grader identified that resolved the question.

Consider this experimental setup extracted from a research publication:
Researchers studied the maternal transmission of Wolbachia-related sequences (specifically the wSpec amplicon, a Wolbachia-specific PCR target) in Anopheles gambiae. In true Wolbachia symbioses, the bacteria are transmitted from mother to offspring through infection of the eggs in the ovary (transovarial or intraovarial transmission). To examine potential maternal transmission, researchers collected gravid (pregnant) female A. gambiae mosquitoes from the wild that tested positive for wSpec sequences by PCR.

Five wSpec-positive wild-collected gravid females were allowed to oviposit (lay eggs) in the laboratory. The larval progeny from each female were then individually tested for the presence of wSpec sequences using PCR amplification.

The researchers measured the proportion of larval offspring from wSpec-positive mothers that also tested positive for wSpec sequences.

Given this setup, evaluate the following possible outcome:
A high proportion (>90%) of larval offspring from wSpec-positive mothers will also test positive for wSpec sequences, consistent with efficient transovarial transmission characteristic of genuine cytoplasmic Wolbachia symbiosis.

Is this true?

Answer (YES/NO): NO